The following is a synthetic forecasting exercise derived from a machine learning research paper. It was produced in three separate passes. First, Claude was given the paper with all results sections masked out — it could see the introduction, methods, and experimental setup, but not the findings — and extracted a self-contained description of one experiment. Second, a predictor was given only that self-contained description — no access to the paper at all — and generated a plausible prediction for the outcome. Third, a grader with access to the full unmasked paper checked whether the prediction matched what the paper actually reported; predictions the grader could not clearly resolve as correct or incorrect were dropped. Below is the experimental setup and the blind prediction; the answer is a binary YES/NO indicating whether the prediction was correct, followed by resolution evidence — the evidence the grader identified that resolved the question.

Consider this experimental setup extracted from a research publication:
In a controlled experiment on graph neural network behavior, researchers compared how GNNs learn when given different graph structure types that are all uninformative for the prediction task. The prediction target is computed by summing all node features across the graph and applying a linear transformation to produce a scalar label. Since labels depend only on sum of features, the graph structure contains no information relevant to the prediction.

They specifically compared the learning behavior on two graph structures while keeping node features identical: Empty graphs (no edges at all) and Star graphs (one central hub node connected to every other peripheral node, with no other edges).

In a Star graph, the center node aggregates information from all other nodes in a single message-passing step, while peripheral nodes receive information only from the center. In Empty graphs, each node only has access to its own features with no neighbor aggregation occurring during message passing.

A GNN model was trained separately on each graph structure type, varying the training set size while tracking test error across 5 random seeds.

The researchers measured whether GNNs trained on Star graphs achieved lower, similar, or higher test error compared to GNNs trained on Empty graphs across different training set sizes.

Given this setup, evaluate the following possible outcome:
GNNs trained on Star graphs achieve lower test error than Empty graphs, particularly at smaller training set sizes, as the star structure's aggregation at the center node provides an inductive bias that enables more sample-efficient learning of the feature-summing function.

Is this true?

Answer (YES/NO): NO